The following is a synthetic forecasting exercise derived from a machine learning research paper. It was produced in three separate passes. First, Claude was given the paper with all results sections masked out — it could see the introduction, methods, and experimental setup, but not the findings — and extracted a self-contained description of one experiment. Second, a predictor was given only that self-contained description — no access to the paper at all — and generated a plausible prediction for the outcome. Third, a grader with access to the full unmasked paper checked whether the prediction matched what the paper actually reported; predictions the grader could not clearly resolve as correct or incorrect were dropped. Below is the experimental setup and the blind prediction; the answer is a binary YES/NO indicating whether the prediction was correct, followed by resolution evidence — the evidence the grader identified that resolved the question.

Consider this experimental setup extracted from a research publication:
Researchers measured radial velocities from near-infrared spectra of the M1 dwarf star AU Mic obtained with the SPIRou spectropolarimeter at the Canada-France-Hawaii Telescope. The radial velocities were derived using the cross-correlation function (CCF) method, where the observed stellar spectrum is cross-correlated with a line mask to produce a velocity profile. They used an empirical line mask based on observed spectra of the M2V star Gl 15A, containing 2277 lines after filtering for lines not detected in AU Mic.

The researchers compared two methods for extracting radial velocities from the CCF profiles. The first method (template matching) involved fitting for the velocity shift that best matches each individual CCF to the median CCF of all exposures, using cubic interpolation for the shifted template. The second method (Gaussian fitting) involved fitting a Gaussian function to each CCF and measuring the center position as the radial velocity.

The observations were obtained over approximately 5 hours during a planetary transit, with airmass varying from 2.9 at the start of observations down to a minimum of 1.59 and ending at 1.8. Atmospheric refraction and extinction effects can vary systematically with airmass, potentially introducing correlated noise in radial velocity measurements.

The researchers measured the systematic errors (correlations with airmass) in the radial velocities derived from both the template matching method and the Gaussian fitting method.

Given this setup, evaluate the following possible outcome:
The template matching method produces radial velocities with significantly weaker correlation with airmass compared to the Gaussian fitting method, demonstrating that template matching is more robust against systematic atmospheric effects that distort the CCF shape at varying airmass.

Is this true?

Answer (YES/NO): YES